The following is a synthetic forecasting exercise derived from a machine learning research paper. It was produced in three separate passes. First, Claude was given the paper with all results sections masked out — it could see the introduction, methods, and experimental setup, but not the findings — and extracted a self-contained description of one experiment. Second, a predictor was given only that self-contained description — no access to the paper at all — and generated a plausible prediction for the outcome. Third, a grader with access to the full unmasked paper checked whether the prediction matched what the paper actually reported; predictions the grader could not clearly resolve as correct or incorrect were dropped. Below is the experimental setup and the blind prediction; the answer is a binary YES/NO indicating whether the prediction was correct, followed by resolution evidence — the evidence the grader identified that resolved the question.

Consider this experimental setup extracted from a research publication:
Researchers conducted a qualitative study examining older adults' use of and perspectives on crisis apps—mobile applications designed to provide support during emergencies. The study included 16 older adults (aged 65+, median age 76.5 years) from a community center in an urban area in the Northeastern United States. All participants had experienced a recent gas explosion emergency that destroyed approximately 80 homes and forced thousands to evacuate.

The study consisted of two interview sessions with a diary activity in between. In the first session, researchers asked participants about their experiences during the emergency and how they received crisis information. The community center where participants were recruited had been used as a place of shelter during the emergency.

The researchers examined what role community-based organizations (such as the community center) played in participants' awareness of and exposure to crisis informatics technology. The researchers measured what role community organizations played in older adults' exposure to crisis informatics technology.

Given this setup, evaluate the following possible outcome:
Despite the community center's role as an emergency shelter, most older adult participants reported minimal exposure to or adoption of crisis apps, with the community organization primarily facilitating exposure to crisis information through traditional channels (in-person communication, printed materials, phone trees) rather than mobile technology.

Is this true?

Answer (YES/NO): NO